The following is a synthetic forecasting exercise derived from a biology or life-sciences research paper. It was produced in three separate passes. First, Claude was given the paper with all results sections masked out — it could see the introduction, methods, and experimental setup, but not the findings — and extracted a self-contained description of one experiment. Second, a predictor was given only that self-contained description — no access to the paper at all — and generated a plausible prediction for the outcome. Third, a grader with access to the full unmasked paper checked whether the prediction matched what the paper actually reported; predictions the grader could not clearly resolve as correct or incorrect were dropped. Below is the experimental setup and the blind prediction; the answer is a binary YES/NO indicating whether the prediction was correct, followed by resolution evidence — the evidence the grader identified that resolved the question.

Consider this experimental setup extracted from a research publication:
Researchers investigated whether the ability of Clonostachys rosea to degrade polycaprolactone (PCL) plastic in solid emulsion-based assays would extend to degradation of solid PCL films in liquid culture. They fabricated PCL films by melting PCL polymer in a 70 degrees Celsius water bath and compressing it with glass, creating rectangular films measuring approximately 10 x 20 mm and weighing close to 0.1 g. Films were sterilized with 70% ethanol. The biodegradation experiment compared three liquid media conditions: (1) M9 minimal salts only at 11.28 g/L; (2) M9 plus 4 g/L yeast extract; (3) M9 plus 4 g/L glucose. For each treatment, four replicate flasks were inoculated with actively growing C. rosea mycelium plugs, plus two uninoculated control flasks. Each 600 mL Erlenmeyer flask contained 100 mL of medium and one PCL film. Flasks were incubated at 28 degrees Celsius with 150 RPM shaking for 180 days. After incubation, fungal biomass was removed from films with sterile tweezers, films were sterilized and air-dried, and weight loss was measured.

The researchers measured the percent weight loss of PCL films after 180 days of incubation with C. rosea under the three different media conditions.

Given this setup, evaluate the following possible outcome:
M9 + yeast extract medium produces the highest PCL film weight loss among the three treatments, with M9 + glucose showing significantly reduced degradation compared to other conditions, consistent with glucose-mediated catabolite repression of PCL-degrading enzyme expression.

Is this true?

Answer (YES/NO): YES